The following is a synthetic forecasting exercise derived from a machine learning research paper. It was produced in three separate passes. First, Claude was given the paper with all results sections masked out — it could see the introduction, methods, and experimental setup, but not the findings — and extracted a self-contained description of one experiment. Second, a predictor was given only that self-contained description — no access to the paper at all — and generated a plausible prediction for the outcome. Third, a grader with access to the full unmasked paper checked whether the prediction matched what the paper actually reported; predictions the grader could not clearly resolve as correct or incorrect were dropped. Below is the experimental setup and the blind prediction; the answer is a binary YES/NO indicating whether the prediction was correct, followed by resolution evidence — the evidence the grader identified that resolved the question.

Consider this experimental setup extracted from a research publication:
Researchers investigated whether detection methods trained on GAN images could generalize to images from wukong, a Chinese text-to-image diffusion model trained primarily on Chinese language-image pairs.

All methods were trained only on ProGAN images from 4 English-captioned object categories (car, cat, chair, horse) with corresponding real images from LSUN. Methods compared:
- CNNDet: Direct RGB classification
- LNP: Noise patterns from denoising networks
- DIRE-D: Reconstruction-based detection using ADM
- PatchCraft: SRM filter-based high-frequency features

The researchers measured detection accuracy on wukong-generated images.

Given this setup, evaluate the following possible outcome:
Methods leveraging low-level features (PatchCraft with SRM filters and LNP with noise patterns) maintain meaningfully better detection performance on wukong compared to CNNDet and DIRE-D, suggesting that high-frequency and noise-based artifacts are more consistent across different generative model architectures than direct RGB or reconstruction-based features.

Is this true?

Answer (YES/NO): NO